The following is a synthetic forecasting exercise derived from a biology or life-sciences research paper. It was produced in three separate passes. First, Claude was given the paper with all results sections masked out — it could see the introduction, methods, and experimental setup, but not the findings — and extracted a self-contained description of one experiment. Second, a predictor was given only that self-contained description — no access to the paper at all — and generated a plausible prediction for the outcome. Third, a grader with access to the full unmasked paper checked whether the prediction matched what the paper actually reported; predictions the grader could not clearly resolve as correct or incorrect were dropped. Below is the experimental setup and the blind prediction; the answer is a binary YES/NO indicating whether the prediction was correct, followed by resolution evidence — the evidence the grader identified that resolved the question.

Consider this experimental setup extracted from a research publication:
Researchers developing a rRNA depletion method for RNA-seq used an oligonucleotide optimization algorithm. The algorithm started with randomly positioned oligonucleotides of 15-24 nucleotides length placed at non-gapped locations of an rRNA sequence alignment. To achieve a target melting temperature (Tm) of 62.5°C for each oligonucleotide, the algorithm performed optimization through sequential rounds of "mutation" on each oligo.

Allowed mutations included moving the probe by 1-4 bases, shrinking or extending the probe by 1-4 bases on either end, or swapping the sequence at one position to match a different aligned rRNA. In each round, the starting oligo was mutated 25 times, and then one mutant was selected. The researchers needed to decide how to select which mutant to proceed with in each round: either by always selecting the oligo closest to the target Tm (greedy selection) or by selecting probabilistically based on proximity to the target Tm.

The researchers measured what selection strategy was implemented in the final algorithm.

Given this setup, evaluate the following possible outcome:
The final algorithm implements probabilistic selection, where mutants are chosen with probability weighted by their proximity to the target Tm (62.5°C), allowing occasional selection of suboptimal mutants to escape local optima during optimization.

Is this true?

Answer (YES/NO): YES